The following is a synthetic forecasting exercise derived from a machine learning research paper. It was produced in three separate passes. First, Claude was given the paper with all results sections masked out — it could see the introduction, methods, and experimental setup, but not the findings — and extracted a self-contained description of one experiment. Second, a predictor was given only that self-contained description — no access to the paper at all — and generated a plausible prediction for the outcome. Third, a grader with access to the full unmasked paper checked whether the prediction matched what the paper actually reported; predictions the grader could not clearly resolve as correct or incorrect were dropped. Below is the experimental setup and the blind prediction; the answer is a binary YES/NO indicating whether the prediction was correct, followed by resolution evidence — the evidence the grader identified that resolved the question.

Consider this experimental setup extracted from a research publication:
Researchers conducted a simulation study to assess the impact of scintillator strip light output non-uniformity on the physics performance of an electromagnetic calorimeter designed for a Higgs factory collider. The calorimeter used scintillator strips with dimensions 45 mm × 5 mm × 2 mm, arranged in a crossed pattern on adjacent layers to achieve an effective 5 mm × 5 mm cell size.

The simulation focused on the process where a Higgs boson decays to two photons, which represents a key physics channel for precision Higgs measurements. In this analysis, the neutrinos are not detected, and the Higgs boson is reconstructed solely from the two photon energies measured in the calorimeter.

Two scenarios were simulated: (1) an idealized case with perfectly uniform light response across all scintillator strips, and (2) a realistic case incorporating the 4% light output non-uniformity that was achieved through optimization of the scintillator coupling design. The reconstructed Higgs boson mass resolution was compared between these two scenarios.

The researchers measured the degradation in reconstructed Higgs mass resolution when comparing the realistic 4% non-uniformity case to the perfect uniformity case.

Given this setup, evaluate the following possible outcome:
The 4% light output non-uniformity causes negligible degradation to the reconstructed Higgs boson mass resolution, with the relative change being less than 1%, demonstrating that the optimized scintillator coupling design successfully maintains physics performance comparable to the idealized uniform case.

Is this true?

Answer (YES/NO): NO